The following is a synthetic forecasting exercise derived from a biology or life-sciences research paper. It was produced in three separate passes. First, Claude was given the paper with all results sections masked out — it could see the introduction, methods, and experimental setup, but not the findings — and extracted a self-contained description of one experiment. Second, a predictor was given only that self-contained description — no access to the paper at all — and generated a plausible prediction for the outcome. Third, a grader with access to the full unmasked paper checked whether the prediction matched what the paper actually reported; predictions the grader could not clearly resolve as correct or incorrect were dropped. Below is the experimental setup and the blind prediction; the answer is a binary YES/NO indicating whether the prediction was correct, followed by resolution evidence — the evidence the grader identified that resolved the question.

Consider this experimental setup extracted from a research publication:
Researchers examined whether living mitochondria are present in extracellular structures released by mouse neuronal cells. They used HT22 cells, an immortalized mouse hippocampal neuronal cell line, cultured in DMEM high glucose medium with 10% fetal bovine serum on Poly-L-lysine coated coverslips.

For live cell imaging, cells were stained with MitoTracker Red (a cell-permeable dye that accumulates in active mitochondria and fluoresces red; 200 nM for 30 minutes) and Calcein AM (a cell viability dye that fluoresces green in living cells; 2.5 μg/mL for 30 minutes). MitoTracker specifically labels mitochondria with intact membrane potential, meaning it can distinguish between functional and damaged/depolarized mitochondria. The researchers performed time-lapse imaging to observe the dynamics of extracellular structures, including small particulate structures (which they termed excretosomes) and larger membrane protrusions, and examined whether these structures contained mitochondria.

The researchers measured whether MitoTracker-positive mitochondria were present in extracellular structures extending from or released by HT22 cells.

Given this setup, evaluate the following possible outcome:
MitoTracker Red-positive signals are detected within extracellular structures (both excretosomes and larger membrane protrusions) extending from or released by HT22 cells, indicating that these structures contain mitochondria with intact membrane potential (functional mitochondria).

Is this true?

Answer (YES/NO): NO